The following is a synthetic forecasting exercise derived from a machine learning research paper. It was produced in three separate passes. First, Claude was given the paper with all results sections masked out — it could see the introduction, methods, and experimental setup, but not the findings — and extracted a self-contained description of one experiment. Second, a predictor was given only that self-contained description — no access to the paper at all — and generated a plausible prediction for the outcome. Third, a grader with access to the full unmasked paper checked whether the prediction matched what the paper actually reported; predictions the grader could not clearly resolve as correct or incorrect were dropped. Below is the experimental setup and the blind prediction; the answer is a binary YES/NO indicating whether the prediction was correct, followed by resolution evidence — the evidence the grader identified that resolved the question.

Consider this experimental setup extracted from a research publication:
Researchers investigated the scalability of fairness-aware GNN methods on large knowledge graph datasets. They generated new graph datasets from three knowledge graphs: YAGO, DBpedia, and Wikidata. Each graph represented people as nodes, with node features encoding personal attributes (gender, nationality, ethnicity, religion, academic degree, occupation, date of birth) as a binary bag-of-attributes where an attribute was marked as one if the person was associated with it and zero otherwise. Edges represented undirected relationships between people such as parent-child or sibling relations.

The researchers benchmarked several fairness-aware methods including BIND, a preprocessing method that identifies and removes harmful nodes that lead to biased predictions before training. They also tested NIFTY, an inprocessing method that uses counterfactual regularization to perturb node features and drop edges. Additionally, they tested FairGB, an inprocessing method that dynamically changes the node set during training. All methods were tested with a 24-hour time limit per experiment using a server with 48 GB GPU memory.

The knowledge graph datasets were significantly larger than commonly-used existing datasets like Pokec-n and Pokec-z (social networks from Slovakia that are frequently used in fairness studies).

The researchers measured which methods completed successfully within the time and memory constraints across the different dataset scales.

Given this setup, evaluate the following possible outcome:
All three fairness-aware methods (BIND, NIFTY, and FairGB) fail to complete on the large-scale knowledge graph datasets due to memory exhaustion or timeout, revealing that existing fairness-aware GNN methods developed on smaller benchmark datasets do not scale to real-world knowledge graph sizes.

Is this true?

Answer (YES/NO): NO